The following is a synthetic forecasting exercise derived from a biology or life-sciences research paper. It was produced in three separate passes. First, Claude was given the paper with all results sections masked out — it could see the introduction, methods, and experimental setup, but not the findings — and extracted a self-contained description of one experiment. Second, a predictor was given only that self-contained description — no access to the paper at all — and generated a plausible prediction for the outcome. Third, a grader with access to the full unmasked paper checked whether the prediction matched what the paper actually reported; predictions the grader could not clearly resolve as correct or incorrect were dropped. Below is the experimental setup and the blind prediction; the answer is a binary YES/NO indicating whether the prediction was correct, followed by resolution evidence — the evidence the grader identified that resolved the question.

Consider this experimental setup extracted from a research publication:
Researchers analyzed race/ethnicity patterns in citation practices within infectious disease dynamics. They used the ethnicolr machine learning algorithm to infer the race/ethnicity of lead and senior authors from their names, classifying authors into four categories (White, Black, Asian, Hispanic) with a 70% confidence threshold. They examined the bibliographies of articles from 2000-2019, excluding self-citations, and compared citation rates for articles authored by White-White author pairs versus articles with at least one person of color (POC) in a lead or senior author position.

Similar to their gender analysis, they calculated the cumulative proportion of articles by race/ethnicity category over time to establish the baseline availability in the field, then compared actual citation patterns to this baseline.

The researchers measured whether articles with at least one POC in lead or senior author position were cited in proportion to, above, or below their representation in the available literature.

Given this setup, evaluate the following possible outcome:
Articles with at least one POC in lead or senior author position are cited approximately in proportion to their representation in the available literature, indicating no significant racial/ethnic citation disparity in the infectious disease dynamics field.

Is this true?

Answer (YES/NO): NO